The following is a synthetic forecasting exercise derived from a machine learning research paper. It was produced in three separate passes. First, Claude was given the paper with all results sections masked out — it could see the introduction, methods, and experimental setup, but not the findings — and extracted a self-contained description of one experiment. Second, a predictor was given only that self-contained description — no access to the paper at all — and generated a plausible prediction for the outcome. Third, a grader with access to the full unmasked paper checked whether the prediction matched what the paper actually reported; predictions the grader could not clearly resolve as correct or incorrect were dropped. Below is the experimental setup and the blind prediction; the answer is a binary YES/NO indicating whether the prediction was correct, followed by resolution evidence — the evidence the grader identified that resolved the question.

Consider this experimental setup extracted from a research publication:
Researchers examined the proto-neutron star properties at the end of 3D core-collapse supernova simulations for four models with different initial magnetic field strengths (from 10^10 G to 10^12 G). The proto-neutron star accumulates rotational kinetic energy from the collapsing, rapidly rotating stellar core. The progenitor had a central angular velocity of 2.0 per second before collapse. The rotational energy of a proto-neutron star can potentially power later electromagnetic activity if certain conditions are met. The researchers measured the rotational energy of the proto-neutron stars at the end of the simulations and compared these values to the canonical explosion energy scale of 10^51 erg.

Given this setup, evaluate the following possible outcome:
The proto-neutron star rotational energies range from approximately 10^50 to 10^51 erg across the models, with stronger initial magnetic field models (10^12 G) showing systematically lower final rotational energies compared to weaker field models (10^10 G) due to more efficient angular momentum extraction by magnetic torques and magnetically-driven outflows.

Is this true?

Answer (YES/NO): NO